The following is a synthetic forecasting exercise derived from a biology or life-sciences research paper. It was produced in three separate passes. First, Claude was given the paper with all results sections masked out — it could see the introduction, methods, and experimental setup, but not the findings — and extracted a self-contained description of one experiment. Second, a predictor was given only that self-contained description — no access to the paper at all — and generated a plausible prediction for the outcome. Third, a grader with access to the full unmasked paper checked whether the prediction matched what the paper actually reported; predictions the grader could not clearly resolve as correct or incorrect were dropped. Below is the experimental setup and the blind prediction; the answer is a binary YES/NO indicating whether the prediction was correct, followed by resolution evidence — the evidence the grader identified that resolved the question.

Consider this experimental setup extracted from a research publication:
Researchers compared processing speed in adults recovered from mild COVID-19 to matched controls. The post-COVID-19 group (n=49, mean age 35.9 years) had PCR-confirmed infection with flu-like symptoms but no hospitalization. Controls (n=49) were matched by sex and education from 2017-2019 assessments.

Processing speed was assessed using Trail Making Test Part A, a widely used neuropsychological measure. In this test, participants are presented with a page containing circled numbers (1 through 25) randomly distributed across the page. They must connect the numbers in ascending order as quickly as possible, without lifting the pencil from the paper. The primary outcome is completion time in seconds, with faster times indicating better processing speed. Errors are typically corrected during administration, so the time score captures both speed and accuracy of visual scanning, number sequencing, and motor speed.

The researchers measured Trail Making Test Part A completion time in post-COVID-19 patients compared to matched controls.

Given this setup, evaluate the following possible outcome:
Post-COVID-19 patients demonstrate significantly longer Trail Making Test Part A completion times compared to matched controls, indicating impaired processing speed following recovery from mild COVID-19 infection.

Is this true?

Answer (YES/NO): NO